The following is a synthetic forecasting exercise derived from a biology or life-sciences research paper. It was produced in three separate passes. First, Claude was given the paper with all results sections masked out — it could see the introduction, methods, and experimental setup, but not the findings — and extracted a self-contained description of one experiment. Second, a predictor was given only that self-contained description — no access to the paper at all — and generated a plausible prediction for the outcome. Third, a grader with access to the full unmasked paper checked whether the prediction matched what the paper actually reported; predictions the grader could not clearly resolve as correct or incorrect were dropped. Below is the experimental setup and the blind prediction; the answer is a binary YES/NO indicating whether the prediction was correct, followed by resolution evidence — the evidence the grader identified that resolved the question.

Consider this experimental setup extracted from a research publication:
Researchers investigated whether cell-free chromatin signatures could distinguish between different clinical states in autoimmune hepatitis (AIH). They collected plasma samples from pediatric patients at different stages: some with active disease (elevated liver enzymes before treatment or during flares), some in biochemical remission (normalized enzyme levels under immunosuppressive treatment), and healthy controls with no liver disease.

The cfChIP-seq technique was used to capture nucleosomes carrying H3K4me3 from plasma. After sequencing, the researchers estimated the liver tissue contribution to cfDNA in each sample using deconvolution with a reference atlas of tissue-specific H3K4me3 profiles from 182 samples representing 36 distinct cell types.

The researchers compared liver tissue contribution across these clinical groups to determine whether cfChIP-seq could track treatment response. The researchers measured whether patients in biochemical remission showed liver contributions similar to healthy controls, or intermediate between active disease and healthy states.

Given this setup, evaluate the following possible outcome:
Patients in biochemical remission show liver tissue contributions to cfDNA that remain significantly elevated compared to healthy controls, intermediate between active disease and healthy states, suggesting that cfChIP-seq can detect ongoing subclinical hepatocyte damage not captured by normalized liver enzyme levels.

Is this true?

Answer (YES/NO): YES